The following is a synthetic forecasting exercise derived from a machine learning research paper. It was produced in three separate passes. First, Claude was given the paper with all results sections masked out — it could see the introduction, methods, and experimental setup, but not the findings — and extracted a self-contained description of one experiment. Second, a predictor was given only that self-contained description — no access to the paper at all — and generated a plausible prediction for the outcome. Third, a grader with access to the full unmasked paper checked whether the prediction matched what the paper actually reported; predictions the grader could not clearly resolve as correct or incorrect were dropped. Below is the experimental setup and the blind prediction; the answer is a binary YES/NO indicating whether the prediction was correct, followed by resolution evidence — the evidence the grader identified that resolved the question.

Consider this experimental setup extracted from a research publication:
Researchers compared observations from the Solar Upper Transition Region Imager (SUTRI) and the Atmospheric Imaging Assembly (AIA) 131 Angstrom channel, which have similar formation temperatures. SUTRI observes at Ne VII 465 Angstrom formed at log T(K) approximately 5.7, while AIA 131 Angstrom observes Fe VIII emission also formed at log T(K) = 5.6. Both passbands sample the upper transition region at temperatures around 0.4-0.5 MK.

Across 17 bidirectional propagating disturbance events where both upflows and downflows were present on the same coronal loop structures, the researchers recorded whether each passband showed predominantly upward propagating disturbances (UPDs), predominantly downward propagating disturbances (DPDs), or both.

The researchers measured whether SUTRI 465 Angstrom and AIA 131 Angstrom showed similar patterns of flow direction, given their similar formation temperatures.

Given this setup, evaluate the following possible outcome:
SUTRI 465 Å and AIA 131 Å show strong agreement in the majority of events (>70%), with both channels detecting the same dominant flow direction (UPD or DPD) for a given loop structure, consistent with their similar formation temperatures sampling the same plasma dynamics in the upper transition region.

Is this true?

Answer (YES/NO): YES